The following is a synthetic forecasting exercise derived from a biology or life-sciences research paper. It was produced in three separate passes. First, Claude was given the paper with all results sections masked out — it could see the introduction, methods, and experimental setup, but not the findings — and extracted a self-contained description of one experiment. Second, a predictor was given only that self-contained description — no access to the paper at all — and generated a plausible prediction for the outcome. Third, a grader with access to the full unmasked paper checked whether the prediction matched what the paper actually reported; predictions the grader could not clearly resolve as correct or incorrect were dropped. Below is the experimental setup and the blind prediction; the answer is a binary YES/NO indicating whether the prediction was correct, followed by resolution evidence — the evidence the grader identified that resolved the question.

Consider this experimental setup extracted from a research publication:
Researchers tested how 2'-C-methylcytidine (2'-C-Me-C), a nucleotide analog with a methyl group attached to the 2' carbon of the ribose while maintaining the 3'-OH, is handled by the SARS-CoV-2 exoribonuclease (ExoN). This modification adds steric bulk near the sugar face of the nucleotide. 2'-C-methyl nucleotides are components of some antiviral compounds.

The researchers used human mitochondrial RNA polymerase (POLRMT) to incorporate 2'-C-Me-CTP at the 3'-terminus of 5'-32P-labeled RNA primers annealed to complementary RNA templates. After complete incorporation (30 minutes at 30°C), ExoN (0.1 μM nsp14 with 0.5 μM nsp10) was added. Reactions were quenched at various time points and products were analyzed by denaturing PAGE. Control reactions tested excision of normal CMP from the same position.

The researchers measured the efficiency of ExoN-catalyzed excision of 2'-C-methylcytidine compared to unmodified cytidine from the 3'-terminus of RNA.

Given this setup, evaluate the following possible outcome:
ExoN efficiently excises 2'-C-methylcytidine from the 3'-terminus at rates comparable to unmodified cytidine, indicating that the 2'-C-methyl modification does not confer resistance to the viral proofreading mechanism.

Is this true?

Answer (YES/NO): YES